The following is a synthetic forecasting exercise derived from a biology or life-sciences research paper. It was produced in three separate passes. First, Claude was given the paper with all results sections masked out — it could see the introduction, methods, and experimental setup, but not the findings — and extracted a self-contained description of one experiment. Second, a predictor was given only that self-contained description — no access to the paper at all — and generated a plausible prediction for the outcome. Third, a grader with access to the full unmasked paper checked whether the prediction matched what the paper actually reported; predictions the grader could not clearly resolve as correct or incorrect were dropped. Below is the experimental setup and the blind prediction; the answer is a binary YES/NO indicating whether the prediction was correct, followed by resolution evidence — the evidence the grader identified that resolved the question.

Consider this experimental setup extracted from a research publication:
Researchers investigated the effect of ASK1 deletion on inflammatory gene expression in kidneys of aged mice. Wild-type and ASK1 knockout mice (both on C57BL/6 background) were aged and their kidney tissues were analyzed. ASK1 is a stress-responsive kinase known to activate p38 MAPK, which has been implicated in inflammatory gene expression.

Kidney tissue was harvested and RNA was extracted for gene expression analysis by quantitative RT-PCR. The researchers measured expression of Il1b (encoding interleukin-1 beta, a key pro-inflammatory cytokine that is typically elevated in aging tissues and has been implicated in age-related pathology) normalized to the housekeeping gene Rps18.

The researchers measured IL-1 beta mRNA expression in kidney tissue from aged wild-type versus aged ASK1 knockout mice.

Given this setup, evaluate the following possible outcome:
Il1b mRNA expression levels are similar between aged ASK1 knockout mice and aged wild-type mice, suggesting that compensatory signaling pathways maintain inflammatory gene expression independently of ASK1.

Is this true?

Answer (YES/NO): NO